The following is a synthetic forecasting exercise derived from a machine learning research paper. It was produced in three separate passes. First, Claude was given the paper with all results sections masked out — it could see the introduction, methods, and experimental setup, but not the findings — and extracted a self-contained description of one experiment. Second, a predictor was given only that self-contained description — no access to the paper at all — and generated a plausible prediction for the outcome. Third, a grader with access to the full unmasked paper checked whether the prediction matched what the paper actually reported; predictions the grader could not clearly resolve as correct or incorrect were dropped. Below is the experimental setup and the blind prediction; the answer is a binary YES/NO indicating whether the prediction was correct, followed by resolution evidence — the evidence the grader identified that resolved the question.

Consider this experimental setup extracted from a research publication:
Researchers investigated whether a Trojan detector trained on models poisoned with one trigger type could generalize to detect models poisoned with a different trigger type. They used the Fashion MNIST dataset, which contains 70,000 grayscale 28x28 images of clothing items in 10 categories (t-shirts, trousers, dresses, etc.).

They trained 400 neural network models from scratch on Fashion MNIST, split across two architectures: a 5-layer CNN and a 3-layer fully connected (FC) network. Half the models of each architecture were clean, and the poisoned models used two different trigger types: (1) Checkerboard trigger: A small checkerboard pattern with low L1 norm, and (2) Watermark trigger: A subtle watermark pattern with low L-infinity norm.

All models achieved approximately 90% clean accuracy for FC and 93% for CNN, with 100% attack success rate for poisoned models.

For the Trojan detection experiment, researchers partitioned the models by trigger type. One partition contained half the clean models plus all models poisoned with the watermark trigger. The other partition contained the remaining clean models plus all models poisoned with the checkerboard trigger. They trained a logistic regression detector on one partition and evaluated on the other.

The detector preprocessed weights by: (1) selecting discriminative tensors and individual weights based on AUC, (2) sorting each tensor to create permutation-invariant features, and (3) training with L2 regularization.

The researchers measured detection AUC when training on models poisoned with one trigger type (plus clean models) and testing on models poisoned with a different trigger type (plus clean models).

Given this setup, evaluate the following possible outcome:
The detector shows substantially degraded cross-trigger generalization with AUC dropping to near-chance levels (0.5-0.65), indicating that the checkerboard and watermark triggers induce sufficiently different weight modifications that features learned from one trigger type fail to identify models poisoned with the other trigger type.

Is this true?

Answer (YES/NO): NO